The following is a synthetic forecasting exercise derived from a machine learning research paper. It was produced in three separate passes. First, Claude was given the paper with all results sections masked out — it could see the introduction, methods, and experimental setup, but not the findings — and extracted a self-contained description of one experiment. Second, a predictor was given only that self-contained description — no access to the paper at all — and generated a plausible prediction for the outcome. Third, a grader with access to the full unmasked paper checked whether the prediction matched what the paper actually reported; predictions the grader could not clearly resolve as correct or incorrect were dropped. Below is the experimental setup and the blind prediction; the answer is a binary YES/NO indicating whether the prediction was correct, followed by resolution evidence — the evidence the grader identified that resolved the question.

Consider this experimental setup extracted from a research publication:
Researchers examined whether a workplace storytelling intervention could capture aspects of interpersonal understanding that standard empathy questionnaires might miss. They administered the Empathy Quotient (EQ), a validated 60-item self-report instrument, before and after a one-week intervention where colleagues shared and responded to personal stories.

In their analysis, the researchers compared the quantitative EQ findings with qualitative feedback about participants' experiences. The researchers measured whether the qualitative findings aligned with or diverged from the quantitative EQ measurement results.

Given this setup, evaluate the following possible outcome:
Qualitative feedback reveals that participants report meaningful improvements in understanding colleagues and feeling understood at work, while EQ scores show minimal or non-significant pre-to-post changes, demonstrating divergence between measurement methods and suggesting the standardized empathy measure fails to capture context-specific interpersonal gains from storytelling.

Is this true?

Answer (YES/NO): YES